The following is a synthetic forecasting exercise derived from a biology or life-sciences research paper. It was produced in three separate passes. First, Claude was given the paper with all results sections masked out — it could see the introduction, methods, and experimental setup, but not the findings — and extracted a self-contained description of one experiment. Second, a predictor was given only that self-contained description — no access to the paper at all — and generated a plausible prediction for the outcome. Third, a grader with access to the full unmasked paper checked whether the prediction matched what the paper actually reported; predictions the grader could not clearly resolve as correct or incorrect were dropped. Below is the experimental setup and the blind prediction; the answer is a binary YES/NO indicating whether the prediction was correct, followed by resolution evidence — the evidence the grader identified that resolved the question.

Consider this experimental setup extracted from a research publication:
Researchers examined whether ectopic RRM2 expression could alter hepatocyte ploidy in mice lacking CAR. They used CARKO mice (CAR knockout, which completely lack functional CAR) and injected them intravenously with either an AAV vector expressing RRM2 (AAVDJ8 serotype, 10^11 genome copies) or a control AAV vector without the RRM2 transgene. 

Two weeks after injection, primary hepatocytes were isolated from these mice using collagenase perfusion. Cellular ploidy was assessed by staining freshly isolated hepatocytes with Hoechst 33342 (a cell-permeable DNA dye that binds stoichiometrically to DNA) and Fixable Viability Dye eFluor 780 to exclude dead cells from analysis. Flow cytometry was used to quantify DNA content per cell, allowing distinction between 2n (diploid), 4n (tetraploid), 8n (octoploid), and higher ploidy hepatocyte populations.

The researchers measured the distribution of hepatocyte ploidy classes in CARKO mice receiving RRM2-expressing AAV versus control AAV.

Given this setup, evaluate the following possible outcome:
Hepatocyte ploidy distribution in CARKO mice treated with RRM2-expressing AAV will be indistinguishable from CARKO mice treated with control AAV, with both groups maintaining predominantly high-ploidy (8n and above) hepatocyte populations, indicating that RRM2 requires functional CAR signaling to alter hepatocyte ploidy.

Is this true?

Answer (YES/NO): NO